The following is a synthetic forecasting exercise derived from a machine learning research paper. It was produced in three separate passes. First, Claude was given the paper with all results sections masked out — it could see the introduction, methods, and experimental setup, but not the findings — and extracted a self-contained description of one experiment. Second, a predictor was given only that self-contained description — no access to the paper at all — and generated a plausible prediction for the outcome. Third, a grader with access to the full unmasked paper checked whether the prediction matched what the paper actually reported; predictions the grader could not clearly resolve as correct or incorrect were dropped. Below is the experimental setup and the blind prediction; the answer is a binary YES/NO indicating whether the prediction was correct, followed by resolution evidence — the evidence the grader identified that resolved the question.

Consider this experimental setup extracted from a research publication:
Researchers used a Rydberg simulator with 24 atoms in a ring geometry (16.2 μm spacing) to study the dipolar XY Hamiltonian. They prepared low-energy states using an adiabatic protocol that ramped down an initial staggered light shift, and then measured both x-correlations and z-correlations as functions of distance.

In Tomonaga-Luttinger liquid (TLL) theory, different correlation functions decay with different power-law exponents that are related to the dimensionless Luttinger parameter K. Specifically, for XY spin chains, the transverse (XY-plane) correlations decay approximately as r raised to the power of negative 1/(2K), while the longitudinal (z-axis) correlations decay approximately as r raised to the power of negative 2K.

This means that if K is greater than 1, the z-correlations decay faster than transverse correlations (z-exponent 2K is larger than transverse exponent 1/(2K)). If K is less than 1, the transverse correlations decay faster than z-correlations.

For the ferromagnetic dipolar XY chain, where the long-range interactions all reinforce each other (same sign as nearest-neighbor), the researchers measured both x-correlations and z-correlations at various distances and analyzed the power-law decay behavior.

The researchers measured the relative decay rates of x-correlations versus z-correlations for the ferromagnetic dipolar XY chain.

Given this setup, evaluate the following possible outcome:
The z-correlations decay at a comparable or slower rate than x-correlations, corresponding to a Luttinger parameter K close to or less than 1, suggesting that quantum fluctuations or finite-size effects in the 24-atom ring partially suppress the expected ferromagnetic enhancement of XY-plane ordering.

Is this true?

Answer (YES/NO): NO